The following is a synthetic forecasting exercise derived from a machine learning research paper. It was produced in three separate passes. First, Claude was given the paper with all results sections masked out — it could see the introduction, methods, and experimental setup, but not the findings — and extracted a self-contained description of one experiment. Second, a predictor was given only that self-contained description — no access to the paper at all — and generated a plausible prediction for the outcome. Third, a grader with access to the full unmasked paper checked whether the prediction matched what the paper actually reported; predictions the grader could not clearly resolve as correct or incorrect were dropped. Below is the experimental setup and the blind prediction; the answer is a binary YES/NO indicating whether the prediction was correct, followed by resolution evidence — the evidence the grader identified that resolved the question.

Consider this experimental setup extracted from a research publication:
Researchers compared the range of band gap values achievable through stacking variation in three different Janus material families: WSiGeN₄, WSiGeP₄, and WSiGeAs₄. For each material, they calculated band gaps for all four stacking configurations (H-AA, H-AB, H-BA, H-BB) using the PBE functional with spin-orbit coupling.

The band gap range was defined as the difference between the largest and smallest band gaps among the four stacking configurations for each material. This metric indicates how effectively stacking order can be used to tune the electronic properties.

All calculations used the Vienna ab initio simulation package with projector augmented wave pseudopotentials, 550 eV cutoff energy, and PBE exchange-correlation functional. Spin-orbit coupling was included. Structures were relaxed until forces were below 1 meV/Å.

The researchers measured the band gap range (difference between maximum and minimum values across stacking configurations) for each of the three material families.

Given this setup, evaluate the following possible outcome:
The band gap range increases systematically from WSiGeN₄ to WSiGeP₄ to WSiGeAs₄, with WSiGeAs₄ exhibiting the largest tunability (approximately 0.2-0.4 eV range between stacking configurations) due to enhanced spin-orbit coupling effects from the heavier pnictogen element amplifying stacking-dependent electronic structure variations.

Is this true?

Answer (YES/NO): NO